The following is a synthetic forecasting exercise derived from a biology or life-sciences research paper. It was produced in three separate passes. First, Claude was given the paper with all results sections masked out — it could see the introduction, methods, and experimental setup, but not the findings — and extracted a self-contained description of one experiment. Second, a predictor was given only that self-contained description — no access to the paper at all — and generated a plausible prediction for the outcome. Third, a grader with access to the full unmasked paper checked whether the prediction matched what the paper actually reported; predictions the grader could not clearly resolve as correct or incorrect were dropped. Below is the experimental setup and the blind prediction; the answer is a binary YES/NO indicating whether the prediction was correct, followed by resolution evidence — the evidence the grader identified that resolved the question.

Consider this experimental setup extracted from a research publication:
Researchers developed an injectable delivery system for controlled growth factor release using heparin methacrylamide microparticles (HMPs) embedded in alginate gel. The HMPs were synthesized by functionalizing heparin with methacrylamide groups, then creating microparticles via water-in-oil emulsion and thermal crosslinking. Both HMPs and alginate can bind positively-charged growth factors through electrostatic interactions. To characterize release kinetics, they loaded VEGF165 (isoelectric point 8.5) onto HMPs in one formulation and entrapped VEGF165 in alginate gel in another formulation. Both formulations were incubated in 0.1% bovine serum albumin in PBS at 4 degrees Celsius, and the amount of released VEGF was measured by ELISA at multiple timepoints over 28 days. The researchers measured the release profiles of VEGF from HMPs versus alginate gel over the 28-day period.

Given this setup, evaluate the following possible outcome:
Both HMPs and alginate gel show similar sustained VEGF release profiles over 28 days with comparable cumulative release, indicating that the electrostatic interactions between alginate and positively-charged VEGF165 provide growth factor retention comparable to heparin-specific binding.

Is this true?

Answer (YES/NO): NO